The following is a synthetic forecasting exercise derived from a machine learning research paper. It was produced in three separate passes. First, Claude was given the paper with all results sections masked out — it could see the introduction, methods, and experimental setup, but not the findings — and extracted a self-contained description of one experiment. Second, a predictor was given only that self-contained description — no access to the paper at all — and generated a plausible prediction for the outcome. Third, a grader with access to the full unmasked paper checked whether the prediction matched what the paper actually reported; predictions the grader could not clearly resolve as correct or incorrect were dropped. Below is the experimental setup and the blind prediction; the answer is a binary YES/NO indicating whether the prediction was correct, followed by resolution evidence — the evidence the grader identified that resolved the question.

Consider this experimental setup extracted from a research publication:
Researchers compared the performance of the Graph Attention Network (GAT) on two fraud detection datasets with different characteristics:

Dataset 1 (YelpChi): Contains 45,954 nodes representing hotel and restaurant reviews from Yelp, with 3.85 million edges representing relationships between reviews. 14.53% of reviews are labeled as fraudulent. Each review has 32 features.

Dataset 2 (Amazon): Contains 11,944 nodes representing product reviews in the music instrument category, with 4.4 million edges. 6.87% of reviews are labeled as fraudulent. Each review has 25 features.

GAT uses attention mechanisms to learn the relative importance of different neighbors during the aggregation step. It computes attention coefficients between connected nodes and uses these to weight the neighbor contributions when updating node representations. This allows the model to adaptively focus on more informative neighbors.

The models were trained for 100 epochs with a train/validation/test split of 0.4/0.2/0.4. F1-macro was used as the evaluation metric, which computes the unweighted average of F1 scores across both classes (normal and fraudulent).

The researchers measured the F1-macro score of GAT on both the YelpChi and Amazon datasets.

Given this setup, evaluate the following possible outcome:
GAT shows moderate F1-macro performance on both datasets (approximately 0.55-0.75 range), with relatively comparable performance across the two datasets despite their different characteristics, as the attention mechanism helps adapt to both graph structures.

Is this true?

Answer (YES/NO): NO